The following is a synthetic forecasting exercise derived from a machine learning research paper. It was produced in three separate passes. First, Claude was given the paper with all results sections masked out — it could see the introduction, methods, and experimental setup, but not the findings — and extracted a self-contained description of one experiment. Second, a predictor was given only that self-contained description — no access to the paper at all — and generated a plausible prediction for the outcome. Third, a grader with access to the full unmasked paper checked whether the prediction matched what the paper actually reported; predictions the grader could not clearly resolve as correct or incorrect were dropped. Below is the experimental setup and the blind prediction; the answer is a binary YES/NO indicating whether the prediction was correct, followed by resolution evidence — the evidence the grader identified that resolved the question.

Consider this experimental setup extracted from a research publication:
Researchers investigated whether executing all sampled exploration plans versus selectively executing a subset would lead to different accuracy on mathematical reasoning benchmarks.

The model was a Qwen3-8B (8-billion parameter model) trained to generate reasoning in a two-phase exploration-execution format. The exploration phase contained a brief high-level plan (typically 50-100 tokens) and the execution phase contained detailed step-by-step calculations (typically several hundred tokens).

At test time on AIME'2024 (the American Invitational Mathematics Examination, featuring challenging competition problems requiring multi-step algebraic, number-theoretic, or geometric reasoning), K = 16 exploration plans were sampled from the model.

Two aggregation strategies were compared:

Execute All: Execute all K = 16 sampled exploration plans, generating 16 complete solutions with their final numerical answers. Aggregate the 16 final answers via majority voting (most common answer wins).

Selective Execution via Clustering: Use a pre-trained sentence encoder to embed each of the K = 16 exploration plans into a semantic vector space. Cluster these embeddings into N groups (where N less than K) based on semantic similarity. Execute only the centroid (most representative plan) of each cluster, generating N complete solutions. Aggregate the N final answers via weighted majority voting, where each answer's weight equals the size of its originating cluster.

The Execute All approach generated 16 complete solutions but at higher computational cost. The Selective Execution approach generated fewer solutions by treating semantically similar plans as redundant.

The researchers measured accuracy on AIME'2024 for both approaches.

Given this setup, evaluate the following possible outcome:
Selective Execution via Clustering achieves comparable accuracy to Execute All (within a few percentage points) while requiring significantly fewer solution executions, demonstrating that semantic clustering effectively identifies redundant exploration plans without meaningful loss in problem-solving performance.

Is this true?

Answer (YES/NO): YES